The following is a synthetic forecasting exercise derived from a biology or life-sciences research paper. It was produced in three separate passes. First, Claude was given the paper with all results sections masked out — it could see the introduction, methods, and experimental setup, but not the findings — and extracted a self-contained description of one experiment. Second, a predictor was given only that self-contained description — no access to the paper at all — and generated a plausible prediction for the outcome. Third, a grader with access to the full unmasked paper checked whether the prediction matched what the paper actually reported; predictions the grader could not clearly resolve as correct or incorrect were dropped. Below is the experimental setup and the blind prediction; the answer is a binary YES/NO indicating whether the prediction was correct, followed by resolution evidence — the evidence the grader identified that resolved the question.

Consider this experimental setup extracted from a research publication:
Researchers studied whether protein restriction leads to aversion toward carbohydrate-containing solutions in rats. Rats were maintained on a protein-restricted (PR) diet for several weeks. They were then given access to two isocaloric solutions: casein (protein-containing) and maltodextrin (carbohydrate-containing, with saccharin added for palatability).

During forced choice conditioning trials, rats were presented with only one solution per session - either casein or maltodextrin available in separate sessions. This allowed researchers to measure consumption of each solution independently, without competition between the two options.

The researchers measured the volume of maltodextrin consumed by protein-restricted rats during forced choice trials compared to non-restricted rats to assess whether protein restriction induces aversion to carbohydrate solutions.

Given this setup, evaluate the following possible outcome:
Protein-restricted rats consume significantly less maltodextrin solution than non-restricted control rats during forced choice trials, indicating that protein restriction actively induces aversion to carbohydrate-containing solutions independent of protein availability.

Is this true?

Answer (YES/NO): NO